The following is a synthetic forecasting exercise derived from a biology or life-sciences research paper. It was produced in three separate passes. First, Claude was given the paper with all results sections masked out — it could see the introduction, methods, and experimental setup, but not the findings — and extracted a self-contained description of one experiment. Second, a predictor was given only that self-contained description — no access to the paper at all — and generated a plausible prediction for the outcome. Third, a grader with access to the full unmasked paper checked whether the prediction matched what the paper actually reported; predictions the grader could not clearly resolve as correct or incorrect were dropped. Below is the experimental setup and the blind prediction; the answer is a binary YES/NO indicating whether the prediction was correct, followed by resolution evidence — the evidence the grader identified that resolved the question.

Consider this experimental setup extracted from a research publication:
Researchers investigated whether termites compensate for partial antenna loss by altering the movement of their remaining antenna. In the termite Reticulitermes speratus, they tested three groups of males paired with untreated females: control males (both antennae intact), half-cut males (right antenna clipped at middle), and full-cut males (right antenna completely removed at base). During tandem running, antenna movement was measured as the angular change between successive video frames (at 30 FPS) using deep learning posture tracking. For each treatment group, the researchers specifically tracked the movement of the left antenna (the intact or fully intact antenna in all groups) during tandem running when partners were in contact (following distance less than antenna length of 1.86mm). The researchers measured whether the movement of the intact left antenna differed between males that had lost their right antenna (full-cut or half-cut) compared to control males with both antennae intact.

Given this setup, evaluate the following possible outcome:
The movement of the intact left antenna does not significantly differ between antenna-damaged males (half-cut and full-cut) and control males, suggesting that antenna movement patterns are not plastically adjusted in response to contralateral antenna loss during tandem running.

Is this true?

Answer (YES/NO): NO